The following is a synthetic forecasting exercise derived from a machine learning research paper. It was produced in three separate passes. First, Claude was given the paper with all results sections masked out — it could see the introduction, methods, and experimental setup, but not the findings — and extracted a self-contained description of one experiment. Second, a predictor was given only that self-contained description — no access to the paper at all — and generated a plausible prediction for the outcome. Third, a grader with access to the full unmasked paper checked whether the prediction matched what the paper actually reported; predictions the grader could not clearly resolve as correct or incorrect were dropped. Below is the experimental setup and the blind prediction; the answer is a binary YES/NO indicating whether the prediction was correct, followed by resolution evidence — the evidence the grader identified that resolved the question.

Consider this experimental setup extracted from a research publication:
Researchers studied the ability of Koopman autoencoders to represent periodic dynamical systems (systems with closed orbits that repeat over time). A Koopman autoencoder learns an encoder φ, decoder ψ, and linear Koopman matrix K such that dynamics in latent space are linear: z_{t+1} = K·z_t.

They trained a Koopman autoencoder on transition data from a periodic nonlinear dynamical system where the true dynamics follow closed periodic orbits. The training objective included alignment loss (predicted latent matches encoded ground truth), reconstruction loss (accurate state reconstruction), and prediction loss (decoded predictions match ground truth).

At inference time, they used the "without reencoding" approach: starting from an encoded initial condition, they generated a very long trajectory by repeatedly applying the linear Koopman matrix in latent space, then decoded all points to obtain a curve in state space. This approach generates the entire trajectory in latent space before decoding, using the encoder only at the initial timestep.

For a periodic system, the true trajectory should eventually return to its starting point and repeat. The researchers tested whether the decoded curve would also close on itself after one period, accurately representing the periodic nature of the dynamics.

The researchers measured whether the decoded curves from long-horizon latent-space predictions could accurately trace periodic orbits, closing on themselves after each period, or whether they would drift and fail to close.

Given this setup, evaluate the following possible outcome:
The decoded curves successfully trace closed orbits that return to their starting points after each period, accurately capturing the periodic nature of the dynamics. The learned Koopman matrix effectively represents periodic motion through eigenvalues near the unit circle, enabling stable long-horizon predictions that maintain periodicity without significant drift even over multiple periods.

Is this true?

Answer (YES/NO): NO